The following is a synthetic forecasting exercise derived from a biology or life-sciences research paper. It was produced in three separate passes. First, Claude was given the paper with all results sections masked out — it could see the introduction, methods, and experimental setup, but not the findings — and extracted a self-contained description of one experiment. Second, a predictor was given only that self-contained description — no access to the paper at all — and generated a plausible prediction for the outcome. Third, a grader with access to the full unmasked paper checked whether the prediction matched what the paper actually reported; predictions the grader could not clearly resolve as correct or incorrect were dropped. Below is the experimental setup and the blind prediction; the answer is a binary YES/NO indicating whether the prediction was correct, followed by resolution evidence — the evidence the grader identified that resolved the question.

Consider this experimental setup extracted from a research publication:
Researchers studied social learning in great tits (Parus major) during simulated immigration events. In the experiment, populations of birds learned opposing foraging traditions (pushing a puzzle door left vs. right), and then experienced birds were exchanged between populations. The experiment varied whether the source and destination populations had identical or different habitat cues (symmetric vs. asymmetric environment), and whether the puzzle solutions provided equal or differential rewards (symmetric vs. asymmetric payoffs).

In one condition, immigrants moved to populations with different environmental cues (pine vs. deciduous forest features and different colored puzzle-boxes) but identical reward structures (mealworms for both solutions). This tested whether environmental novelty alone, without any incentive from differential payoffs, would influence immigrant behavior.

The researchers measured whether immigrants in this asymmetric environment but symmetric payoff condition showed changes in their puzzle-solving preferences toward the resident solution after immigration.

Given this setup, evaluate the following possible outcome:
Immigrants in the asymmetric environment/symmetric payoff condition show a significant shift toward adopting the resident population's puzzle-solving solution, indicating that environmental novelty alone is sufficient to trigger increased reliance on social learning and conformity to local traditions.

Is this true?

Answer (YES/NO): NO